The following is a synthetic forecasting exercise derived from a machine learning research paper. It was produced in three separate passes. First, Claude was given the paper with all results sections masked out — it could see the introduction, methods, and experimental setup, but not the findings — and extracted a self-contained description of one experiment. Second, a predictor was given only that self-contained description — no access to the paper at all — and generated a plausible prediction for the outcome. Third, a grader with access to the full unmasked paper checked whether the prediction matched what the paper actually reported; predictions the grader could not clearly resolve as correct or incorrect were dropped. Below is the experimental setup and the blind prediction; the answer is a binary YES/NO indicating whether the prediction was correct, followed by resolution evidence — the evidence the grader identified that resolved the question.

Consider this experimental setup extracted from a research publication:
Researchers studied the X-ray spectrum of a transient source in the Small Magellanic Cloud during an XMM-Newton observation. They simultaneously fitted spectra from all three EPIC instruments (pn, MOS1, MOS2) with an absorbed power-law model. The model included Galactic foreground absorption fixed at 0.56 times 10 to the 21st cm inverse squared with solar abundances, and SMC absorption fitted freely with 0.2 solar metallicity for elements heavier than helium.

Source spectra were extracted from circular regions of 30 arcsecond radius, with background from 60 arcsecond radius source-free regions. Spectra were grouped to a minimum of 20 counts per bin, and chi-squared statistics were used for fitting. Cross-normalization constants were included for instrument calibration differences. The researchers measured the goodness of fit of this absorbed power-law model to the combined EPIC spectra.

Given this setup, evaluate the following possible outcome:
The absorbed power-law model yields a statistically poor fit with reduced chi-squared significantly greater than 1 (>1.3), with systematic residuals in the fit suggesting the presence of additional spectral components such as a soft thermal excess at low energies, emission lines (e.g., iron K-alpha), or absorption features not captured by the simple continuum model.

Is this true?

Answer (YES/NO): NO